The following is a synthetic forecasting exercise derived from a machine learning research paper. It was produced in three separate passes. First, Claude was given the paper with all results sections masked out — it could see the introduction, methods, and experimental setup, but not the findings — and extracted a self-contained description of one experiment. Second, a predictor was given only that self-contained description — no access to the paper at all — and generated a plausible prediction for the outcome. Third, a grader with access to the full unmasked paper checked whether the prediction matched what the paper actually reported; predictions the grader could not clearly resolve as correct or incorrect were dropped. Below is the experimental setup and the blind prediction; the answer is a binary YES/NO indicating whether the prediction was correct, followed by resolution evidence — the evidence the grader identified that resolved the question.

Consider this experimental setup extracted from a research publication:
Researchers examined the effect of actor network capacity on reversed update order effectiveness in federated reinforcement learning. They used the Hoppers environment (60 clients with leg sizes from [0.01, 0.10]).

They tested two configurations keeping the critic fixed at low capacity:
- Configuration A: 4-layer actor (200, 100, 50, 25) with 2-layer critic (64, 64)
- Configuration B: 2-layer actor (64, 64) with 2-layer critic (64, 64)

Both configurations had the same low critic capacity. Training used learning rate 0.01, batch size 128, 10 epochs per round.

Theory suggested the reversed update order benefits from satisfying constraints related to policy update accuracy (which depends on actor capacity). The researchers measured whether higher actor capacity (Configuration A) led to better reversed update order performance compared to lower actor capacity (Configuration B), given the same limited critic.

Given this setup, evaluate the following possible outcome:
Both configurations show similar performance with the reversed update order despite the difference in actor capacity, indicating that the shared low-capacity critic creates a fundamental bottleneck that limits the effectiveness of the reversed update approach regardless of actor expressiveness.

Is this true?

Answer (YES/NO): YES